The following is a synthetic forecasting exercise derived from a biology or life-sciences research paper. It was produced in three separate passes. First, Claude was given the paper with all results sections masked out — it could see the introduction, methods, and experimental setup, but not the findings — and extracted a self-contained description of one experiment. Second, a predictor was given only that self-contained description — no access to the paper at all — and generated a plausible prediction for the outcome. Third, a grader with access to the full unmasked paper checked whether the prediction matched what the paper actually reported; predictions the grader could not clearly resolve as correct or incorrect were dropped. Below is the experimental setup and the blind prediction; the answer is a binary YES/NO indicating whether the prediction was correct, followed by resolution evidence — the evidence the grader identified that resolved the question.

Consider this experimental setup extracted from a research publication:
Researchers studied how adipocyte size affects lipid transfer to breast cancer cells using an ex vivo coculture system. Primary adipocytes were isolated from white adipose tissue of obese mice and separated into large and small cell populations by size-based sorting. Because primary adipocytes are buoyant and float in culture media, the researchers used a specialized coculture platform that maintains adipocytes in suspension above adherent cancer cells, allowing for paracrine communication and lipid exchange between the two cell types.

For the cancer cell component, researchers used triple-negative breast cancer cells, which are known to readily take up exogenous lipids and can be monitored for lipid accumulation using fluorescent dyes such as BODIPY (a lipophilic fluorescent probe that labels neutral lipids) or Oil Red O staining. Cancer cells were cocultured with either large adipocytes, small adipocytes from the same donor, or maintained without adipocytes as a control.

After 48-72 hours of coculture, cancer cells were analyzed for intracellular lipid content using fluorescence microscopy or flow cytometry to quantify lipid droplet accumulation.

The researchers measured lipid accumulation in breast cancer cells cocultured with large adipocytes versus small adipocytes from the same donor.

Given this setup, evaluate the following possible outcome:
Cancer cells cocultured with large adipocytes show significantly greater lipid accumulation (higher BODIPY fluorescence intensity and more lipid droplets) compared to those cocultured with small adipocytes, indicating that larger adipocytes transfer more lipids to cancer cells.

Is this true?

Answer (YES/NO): YES